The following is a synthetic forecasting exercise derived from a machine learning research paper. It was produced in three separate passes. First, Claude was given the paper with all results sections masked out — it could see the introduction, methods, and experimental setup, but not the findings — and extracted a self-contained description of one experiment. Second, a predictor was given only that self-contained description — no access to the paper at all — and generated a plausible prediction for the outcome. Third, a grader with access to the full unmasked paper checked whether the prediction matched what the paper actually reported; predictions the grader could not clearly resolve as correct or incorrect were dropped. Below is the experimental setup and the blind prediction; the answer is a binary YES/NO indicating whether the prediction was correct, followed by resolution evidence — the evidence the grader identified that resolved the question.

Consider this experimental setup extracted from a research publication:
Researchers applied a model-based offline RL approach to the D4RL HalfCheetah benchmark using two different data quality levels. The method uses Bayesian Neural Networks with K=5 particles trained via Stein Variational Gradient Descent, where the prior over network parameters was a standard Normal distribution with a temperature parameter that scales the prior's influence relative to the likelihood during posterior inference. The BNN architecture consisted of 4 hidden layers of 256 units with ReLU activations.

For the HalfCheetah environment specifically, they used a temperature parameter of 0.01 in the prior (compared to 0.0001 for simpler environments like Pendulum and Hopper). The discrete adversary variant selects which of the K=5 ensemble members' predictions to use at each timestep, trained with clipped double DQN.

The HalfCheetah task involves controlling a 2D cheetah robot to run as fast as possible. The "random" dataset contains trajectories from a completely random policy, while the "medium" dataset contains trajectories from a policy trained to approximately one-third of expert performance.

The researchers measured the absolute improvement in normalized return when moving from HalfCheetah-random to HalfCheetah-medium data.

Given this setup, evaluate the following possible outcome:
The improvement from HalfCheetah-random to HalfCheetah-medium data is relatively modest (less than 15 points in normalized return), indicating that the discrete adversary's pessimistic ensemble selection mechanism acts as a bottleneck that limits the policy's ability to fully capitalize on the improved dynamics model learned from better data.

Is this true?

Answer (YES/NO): NO